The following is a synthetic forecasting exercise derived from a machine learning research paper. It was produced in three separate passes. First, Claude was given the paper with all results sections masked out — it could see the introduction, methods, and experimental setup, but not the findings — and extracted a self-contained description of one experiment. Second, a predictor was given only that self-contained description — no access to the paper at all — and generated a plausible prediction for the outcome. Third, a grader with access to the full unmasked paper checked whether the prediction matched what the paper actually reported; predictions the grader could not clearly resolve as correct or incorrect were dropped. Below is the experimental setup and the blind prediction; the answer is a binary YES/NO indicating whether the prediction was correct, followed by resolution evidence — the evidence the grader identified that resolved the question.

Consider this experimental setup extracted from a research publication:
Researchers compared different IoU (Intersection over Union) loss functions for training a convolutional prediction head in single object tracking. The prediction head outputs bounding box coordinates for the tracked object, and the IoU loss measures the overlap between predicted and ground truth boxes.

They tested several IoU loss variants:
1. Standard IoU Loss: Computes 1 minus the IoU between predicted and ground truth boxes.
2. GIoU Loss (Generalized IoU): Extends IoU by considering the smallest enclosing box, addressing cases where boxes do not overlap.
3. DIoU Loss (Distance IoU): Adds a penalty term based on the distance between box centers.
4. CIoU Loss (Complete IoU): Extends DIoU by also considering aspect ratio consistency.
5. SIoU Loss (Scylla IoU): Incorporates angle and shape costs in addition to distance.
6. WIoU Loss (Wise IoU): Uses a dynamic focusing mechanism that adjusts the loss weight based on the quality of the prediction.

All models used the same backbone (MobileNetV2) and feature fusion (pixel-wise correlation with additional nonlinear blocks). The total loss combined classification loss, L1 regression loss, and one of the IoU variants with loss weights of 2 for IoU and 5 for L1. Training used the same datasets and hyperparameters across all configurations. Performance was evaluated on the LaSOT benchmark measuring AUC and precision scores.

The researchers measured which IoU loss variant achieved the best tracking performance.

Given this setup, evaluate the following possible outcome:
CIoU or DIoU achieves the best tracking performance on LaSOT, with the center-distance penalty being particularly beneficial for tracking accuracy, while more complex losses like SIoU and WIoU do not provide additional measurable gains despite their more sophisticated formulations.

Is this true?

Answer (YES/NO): NO